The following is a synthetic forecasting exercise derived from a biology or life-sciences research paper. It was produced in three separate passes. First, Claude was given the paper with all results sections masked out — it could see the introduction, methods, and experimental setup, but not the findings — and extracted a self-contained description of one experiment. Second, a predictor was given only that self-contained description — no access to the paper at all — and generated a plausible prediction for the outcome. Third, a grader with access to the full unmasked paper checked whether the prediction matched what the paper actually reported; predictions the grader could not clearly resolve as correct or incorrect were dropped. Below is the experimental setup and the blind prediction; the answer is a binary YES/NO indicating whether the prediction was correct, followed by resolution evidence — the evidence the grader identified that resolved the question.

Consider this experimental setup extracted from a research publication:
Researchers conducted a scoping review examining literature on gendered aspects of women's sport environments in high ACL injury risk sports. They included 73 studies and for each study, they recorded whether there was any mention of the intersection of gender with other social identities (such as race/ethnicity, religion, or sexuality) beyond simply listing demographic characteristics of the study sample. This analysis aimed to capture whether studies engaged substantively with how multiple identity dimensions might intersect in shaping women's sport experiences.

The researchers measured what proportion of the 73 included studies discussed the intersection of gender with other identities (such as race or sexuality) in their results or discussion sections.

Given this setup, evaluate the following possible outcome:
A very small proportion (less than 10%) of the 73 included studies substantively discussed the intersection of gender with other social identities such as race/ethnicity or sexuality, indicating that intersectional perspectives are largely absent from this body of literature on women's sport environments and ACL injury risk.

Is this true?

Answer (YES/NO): NO